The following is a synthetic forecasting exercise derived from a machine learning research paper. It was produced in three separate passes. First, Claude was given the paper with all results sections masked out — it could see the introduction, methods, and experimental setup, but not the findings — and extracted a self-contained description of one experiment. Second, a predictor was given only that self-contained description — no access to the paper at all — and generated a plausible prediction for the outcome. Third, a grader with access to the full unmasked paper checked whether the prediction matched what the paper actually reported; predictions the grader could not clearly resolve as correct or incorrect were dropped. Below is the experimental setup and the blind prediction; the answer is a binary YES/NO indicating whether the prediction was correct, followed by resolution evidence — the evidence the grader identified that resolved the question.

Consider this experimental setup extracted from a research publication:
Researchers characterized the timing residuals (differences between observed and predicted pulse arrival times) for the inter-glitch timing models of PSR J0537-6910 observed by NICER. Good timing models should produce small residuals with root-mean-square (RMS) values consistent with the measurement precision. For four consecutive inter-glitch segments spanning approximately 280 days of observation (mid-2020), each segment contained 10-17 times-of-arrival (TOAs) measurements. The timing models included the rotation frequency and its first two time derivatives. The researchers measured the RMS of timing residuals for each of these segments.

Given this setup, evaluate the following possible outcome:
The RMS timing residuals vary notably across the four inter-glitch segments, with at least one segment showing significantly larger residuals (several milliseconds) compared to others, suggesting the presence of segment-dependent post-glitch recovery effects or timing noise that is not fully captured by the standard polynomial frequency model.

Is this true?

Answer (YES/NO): NO